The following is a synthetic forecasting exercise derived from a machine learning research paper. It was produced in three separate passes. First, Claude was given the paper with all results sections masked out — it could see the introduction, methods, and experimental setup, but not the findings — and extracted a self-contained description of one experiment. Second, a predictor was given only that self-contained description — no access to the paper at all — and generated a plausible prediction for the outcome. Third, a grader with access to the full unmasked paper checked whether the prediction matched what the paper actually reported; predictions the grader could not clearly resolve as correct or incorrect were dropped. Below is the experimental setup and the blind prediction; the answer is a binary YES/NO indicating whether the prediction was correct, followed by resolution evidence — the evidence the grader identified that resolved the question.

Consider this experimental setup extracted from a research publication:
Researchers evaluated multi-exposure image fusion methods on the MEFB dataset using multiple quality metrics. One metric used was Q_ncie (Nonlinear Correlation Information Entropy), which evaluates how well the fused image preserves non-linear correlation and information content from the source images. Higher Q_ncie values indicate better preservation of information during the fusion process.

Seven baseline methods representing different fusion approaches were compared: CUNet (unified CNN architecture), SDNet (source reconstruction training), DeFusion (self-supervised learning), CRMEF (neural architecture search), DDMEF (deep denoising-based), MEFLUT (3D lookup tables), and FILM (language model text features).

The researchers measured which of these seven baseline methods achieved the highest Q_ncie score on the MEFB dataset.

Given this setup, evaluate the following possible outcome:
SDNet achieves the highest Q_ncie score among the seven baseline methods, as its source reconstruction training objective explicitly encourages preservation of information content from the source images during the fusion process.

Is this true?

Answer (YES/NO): NO